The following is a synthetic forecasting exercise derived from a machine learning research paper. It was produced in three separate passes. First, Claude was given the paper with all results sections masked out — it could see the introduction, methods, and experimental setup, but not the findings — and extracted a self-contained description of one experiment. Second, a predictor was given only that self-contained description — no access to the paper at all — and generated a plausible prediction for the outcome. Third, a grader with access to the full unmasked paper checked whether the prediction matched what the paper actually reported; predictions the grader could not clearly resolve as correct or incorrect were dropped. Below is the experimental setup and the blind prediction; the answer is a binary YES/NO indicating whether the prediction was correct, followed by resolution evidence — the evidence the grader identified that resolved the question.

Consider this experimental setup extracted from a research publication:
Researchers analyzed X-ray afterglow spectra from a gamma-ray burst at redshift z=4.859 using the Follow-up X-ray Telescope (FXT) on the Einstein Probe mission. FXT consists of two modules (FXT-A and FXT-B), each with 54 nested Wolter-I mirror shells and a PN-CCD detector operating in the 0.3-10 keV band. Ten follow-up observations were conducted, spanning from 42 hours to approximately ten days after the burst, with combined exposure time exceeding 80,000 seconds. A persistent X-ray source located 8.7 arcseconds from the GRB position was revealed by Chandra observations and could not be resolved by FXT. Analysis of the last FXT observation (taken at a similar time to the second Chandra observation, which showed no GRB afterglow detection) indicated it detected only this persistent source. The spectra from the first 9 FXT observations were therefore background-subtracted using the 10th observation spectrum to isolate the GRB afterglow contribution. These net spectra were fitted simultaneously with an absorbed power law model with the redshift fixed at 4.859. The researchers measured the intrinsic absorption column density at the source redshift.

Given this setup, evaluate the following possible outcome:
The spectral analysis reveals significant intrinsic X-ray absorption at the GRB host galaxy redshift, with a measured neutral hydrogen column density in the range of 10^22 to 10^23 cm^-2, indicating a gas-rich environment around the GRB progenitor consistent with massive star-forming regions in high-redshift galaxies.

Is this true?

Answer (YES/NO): YES